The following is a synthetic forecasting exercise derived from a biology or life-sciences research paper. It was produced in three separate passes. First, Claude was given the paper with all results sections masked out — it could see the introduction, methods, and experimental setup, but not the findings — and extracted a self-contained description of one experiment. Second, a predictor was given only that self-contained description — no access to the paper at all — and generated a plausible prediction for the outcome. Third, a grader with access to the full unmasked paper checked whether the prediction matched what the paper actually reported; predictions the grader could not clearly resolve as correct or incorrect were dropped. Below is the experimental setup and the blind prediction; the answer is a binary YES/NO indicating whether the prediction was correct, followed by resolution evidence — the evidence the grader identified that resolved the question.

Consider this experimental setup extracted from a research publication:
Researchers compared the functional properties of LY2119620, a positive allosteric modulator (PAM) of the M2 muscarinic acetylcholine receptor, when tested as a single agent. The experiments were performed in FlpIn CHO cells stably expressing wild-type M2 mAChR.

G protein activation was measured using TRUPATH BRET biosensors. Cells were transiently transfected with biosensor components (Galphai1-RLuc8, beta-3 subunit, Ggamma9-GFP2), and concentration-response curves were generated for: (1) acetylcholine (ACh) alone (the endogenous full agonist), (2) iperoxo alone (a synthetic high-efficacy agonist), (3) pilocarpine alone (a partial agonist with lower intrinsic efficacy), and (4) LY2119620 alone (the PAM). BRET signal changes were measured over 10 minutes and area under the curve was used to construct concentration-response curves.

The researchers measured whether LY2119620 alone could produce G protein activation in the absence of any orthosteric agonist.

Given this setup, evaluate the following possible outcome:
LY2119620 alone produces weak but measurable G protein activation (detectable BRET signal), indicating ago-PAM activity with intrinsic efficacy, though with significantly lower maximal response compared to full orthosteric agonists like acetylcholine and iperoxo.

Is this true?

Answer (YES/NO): NO